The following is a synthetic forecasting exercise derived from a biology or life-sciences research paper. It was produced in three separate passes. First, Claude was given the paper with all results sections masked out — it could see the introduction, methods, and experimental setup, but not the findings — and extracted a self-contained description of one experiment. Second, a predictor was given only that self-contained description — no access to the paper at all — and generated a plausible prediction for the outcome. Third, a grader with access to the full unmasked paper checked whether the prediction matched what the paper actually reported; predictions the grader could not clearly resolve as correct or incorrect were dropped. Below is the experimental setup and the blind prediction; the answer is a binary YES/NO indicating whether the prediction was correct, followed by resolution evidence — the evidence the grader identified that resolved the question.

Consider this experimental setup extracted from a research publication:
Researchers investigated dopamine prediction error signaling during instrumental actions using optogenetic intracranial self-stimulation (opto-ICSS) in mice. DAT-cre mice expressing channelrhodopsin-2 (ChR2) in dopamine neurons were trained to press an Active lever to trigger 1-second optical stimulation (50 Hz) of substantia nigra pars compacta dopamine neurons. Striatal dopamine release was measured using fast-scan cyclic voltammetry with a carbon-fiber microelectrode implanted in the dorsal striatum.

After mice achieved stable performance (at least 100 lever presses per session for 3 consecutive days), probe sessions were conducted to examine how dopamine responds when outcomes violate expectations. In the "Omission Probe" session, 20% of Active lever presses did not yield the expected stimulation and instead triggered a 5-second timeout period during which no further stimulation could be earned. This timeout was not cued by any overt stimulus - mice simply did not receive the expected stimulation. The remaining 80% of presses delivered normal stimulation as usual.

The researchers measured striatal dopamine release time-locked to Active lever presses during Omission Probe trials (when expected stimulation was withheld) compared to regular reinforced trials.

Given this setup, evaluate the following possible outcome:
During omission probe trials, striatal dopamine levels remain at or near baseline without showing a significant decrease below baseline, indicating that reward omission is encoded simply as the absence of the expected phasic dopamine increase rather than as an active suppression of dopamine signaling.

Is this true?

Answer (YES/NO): NO